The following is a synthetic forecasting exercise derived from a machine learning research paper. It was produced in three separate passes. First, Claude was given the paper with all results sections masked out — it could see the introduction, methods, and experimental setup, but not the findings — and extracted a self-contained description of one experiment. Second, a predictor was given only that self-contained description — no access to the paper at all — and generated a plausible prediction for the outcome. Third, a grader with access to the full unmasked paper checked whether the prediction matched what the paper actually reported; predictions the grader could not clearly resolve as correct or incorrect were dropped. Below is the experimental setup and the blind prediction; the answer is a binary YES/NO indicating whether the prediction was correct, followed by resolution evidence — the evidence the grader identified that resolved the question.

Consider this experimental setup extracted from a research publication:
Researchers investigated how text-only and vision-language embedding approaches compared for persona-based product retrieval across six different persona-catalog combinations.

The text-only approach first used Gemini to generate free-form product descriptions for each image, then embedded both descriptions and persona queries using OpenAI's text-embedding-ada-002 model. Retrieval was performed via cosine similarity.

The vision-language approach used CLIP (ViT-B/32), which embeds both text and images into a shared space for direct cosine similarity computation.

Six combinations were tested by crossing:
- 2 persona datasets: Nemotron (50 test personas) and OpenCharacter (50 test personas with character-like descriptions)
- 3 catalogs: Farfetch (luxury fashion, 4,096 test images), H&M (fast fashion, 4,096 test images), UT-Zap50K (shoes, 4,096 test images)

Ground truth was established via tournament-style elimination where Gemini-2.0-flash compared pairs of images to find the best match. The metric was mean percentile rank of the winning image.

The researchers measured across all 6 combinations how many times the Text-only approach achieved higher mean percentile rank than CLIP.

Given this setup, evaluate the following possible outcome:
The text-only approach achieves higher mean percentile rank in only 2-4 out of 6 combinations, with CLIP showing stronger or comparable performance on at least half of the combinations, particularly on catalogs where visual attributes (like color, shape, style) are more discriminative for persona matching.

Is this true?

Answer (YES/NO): NO